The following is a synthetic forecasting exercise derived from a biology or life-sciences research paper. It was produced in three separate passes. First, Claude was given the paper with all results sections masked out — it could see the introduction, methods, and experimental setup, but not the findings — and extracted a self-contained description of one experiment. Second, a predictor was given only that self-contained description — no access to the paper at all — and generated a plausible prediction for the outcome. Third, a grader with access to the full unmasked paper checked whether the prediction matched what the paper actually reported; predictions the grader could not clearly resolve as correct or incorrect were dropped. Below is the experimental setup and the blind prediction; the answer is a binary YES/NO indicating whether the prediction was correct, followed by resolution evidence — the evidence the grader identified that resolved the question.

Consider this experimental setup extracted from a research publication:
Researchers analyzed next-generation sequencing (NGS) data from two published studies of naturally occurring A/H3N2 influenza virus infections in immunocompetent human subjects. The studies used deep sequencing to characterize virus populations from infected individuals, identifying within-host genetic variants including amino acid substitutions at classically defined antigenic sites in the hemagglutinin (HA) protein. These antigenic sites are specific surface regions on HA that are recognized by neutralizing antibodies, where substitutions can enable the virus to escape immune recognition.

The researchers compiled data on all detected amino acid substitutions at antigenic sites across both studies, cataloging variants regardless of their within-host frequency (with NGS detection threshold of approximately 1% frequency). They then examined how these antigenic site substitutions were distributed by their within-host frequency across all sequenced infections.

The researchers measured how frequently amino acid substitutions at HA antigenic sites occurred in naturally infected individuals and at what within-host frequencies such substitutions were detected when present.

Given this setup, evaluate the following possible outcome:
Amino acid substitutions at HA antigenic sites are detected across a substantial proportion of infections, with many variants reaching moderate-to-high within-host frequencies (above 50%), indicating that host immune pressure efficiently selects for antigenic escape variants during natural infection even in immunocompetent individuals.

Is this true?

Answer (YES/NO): NO